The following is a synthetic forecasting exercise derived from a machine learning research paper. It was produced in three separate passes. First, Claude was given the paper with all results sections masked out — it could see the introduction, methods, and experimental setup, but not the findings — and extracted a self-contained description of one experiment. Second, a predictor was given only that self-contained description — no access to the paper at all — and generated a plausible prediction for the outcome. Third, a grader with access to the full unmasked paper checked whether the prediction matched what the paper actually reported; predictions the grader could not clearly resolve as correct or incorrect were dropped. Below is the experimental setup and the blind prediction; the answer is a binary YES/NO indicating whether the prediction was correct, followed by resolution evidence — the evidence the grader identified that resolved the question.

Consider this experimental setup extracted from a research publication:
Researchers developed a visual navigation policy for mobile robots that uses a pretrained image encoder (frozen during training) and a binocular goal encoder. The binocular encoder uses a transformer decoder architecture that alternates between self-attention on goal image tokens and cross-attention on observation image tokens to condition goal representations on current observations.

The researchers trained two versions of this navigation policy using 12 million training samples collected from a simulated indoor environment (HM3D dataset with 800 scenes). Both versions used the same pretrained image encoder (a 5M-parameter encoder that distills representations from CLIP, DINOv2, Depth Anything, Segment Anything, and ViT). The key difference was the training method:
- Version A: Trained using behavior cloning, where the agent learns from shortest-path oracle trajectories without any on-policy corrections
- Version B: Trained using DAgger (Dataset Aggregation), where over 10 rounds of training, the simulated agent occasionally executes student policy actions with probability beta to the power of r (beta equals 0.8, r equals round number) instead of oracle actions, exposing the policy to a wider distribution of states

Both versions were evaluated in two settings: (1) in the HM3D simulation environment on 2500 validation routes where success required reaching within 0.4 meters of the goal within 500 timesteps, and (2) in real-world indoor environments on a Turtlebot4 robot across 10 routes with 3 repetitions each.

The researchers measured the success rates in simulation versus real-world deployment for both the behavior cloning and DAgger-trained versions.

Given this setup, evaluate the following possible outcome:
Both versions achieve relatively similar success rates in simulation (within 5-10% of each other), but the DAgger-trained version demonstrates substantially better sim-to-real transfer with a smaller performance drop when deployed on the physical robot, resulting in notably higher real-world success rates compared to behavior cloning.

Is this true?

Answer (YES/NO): YES